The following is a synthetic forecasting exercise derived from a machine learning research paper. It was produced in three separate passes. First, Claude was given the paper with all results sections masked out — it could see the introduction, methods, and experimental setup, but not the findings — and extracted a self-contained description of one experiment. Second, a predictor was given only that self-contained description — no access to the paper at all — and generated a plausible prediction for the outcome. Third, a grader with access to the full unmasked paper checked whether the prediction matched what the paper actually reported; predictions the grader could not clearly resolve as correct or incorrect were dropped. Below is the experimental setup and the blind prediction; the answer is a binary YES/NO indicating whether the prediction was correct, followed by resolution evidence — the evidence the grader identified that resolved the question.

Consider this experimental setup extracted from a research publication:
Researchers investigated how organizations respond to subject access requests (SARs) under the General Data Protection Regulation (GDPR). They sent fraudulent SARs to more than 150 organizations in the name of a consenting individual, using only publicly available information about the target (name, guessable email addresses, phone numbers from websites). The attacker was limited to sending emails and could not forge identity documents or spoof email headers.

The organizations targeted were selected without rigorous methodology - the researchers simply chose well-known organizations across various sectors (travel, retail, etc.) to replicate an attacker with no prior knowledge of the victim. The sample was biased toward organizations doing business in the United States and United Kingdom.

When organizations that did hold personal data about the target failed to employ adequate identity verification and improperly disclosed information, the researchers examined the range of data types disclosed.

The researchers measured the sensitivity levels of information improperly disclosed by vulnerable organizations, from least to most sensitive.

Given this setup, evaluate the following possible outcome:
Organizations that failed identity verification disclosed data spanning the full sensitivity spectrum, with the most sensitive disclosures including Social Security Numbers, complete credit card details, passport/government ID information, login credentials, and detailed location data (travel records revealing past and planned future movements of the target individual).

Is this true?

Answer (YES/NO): NO